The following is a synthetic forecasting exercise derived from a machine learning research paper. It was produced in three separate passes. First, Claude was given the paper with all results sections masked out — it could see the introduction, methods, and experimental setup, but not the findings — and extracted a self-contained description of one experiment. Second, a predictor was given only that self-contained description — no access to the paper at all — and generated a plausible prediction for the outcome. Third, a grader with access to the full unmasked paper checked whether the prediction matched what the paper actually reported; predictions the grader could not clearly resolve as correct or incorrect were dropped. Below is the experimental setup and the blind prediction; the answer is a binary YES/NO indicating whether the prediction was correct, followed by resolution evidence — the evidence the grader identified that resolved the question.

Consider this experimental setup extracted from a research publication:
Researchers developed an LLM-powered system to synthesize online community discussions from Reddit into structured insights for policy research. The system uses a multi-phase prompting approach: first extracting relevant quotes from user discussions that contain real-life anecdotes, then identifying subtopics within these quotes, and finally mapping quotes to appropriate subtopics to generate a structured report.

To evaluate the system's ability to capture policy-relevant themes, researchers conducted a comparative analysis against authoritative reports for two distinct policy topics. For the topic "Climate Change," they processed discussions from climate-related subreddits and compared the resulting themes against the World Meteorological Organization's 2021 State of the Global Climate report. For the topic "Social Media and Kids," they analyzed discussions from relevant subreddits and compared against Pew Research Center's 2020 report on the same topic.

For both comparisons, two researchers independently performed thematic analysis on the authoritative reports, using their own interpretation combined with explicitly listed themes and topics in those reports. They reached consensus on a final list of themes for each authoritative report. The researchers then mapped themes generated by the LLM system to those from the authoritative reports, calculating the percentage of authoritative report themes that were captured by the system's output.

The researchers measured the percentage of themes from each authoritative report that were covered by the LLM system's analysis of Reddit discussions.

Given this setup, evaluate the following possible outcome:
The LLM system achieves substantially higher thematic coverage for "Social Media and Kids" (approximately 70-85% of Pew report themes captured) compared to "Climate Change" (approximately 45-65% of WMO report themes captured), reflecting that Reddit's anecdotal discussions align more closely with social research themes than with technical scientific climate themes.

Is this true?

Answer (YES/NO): NO